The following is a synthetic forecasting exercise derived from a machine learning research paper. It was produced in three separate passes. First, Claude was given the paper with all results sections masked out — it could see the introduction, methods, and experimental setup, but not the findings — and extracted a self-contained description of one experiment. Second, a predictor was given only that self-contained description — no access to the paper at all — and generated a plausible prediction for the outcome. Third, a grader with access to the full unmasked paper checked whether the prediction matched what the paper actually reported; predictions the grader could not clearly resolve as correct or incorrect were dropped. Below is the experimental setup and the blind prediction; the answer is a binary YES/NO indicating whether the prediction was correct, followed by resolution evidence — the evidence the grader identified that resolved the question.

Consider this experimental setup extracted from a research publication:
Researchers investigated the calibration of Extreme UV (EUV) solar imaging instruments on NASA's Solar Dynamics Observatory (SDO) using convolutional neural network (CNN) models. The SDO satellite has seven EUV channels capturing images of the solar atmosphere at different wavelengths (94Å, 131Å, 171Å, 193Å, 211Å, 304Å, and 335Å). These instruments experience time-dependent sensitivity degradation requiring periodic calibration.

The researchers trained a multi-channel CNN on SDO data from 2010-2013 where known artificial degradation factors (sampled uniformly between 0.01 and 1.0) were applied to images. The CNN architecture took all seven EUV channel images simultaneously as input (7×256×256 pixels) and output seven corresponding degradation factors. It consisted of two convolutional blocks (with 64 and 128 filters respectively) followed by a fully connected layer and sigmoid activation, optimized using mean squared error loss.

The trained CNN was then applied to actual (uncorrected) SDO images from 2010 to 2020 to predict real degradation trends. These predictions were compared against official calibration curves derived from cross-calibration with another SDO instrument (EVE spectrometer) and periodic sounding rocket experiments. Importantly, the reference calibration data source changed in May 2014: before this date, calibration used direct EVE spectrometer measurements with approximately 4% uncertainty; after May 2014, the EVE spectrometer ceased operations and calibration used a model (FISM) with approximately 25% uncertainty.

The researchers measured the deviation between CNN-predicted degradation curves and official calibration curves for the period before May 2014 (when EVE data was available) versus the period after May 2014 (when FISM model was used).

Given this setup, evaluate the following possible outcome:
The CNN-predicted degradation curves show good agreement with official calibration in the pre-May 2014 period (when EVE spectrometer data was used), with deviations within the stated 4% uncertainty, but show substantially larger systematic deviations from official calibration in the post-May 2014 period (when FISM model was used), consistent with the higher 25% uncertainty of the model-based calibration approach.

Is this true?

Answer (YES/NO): NO